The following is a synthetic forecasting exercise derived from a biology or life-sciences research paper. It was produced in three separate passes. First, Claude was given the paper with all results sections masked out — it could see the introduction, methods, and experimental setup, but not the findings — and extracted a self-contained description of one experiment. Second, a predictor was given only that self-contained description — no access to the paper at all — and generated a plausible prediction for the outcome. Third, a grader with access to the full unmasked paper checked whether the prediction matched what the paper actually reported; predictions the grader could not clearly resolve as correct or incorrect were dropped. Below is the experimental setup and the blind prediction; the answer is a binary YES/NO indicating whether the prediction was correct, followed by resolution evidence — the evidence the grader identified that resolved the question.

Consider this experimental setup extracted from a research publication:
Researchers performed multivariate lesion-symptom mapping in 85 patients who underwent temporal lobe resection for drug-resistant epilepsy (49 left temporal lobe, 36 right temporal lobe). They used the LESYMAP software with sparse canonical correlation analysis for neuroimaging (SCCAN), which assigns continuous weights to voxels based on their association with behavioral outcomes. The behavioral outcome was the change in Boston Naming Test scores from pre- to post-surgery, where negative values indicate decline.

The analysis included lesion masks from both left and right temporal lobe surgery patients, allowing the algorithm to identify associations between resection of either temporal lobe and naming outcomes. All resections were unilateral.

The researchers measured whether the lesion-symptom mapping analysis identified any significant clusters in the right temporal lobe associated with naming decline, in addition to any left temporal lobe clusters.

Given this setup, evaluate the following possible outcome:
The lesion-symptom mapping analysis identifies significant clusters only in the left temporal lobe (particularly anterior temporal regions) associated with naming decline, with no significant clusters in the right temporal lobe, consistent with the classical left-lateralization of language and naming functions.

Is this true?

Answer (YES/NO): YES